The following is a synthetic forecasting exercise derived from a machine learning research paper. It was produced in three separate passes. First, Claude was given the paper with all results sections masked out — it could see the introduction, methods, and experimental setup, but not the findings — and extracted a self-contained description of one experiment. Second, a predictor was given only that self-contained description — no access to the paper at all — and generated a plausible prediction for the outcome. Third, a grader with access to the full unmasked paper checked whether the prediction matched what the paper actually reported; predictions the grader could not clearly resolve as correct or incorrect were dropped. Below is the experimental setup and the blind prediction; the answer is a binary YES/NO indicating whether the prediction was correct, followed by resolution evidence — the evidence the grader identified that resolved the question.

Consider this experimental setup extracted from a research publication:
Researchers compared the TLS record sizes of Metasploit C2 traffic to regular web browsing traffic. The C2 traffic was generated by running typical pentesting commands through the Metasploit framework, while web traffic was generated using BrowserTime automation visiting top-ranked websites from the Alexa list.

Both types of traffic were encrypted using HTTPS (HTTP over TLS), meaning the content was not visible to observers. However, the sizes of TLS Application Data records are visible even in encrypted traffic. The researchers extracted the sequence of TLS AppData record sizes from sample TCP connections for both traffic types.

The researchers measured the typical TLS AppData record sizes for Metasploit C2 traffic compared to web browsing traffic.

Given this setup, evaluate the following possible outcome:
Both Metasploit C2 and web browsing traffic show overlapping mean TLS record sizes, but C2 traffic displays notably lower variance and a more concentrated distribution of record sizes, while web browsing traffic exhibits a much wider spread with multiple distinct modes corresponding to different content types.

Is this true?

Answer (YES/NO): NO